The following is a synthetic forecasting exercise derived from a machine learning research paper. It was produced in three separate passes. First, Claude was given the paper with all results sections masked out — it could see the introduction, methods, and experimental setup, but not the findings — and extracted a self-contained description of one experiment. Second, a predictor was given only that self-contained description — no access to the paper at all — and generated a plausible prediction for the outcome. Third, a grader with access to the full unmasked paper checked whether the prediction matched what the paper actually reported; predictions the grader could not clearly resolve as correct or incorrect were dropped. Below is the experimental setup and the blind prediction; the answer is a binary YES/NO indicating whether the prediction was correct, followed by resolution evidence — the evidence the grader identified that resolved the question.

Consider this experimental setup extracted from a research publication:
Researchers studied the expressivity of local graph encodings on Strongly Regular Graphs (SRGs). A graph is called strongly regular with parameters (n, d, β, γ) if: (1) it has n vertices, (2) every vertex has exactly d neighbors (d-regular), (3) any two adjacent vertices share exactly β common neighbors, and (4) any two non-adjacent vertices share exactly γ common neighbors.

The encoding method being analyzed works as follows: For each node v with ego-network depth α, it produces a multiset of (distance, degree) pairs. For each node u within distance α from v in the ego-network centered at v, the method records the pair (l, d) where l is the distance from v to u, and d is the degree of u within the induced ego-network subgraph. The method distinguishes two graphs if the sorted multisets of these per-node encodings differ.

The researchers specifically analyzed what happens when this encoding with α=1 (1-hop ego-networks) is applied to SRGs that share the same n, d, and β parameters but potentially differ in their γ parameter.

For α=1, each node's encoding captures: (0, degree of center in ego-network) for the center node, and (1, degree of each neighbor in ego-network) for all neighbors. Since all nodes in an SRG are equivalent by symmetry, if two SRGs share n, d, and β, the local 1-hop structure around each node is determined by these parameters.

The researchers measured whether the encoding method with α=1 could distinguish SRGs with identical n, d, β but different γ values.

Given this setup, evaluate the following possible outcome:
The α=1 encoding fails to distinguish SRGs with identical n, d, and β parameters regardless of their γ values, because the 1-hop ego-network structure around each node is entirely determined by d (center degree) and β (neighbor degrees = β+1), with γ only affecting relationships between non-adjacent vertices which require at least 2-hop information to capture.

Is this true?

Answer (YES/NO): YES